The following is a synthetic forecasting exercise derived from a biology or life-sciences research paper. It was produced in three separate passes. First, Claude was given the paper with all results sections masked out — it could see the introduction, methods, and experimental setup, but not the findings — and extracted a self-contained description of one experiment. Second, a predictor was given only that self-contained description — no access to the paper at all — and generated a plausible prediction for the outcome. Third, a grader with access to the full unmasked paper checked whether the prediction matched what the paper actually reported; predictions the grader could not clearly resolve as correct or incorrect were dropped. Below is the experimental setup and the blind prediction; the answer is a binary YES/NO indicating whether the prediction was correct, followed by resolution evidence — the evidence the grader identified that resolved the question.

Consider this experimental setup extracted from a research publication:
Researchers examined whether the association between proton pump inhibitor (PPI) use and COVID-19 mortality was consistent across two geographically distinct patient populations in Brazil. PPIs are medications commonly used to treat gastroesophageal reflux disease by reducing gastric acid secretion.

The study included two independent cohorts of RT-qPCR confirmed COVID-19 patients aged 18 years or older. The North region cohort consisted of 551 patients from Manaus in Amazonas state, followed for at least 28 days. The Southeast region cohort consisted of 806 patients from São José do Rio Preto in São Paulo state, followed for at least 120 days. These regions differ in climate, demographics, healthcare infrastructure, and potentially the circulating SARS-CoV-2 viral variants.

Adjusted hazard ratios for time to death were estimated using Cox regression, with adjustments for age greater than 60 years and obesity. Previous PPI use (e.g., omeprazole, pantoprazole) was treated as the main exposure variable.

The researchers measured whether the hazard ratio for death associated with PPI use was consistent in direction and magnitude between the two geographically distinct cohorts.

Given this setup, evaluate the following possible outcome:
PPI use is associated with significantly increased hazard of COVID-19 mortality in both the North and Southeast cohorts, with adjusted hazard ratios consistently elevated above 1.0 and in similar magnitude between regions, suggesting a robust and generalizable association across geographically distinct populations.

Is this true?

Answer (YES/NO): YES